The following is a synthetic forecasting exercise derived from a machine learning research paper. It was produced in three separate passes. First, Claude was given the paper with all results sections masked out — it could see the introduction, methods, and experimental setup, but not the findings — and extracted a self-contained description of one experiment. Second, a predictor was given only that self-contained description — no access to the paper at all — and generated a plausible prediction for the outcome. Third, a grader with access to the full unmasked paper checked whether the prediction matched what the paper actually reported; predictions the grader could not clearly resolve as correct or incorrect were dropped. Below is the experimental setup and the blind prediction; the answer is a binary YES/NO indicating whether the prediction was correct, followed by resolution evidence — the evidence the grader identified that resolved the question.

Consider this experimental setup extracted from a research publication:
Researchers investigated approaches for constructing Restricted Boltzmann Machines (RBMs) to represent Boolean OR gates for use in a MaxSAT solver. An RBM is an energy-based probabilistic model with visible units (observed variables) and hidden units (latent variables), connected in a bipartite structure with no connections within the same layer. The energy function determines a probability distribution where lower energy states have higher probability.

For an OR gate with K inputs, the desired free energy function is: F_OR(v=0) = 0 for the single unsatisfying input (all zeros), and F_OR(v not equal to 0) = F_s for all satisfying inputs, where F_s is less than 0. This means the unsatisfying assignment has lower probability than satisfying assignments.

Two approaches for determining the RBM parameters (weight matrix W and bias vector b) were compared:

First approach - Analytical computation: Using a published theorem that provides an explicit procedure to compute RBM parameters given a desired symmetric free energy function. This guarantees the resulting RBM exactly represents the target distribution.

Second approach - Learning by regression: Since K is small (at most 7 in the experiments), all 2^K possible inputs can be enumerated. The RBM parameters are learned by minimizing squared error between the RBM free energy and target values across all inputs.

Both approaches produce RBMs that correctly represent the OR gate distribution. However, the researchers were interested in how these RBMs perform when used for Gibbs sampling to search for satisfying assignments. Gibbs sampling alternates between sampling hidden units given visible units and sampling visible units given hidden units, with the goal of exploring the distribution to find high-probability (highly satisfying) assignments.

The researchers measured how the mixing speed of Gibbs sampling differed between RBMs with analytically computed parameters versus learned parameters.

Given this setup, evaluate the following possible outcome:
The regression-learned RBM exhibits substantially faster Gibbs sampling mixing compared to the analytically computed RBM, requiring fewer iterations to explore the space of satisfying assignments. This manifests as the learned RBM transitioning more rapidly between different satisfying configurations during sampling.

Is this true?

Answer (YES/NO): YES